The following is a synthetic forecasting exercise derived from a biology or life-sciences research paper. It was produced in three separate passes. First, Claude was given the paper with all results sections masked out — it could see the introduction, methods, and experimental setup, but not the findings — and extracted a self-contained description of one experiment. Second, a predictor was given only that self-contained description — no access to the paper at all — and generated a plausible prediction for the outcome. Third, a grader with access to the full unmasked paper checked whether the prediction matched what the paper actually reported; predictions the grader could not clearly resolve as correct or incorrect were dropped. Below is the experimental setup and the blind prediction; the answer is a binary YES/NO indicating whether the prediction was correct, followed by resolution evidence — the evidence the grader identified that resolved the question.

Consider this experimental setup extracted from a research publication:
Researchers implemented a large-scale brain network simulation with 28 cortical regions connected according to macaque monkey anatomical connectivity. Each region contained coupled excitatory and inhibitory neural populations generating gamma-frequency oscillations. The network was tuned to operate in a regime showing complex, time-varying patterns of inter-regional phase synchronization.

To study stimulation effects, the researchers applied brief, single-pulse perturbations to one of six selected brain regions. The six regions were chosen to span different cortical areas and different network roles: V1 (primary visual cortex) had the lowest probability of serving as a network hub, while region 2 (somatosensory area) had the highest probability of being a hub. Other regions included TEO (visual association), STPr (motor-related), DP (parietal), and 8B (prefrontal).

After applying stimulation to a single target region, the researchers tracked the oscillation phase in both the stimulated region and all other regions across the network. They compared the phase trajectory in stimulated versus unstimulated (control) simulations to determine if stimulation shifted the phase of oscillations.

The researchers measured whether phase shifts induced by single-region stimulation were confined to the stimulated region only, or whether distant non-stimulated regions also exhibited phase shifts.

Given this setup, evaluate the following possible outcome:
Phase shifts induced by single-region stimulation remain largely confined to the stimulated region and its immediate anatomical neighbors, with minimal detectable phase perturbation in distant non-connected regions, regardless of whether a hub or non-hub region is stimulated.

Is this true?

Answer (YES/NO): NO